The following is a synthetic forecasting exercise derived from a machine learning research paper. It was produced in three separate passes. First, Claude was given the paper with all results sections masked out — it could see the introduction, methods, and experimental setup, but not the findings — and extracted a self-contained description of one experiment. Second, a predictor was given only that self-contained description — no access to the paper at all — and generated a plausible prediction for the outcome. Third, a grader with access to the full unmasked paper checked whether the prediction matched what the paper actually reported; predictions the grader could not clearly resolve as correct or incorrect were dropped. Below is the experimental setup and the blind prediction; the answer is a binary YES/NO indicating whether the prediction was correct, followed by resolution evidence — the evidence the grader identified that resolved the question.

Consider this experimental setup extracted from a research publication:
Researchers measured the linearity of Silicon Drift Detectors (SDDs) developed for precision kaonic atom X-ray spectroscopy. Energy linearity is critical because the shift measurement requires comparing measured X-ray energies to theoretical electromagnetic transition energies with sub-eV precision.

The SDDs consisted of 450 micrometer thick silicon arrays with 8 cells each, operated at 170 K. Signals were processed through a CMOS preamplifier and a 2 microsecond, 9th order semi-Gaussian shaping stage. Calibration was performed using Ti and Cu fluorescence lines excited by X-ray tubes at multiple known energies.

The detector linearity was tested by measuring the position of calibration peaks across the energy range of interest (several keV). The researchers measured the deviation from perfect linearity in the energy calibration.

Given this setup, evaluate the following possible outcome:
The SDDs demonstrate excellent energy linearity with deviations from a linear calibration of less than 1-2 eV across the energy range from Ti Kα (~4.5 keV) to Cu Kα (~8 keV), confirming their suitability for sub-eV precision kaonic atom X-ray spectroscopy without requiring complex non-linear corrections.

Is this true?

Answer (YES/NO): NO